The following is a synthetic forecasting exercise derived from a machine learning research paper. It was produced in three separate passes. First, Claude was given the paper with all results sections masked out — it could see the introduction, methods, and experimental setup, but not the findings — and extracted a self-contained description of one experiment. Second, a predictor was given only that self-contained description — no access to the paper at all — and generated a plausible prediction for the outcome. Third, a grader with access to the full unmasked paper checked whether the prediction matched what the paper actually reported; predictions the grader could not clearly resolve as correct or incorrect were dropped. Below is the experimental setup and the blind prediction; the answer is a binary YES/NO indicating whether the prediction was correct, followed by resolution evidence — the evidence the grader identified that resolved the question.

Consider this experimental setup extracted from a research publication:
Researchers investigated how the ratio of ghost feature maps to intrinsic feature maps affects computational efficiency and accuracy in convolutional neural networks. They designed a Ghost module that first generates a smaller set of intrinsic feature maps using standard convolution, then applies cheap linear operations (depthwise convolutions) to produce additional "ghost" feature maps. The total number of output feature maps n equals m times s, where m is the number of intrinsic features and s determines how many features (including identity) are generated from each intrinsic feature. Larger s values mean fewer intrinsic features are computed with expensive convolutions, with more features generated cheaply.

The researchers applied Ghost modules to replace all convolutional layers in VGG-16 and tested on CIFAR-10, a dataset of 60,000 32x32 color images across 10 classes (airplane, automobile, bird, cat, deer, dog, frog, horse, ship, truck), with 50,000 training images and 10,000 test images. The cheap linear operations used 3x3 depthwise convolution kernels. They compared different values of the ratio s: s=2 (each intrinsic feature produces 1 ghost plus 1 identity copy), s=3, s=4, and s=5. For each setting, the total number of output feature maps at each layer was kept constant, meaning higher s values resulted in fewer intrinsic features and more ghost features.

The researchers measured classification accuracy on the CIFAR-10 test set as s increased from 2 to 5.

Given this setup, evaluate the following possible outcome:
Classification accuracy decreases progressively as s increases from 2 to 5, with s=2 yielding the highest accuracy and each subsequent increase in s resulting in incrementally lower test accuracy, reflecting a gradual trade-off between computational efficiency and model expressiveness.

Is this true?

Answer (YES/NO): YES